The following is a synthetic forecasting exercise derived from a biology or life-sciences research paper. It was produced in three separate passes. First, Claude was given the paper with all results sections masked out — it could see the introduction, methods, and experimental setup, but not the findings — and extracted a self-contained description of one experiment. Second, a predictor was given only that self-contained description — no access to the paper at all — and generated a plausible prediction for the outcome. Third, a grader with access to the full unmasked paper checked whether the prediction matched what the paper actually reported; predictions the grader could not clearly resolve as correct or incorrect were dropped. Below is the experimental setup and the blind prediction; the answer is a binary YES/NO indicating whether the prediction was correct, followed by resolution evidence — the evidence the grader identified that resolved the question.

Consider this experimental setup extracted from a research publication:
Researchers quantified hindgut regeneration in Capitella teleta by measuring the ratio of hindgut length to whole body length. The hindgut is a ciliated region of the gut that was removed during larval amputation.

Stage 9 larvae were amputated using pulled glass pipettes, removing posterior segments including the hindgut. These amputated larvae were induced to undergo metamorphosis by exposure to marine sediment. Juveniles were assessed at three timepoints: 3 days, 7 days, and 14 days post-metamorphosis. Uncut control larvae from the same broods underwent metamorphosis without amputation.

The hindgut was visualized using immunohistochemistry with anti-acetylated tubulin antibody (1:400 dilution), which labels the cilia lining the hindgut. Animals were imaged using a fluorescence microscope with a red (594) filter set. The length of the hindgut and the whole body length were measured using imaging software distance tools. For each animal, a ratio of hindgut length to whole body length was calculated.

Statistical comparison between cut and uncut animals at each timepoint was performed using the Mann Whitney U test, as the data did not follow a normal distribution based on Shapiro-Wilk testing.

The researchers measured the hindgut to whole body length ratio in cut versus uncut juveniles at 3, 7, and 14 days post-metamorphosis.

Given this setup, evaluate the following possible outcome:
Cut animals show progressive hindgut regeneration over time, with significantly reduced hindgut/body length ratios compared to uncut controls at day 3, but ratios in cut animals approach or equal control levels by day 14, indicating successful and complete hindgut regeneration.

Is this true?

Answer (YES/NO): NO